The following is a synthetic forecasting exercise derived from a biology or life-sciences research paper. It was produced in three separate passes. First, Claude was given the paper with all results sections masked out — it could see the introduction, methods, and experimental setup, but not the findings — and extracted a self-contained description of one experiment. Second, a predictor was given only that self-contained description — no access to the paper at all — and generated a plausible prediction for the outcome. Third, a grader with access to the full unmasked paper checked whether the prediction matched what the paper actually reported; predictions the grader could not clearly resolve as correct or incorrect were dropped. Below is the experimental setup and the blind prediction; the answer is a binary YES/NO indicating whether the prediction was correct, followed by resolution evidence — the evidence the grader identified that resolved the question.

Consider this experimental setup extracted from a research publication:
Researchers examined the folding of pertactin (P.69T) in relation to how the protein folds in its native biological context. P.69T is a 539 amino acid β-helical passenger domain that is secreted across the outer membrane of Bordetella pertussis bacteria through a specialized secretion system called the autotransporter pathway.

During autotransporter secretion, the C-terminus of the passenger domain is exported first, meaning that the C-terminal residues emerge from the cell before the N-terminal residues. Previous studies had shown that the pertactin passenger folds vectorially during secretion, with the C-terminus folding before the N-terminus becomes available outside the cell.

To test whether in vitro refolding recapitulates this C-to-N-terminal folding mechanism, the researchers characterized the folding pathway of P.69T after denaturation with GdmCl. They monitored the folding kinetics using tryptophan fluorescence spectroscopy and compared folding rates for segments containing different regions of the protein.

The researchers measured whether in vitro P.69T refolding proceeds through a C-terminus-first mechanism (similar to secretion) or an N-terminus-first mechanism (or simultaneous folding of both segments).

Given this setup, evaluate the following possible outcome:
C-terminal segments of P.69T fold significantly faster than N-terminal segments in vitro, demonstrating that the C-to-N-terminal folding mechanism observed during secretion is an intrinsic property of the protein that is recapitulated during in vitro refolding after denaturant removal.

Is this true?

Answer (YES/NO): NO